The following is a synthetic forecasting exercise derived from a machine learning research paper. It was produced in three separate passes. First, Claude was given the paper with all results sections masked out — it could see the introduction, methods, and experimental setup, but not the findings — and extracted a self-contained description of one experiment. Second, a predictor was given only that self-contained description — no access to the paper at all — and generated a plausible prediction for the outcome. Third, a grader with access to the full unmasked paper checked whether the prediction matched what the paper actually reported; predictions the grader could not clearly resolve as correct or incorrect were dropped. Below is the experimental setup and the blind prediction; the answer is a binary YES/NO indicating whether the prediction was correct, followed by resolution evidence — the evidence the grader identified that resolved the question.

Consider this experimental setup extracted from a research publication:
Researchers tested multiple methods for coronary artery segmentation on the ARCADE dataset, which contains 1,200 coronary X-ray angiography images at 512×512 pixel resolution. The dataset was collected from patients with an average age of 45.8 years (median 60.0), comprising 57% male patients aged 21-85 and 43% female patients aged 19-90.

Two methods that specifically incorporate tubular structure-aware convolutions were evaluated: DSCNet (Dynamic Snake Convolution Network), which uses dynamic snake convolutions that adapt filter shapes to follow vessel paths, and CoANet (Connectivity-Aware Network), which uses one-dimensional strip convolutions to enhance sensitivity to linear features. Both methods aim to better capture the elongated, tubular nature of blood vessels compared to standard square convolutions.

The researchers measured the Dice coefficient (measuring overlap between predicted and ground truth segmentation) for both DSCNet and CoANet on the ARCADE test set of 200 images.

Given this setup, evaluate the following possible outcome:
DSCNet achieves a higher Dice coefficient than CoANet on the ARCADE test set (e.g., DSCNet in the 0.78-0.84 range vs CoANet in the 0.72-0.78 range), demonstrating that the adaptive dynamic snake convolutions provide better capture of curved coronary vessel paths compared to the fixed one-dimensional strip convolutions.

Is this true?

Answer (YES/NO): NO